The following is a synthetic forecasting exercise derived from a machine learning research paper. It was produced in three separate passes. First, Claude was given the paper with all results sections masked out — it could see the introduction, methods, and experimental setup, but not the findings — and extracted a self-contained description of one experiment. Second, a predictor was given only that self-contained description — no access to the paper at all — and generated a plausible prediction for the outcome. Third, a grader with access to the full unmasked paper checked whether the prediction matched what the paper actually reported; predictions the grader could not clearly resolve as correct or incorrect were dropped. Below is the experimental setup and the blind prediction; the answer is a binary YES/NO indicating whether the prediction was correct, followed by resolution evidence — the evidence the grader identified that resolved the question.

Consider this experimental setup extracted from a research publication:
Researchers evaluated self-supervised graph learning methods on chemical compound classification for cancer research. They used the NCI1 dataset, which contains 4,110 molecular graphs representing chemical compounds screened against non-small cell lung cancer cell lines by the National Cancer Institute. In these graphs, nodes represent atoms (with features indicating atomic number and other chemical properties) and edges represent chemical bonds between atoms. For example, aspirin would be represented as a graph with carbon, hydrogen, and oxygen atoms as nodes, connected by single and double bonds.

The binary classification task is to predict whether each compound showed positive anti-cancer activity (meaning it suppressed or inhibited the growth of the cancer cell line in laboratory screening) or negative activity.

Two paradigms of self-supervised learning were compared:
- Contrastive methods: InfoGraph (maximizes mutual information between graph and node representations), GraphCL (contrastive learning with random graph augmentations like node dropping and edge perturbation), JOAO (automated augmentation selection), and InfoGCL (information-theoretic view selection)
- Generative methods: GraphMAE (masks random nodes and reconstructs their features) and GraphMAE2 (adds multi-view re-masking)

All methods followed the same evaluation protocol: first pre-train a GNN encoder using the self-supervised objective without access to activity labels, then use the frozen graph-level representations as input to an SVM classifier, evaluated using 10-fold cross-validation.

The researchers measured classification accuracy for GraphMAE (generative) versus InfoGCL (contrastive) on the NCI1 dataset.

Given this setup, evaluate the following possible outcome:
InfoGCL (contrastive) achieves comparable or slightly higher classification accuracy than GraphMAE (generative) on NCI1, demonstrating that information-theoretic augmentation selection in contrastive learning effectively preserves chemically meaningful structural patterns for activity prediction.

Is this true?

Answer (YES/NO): NO